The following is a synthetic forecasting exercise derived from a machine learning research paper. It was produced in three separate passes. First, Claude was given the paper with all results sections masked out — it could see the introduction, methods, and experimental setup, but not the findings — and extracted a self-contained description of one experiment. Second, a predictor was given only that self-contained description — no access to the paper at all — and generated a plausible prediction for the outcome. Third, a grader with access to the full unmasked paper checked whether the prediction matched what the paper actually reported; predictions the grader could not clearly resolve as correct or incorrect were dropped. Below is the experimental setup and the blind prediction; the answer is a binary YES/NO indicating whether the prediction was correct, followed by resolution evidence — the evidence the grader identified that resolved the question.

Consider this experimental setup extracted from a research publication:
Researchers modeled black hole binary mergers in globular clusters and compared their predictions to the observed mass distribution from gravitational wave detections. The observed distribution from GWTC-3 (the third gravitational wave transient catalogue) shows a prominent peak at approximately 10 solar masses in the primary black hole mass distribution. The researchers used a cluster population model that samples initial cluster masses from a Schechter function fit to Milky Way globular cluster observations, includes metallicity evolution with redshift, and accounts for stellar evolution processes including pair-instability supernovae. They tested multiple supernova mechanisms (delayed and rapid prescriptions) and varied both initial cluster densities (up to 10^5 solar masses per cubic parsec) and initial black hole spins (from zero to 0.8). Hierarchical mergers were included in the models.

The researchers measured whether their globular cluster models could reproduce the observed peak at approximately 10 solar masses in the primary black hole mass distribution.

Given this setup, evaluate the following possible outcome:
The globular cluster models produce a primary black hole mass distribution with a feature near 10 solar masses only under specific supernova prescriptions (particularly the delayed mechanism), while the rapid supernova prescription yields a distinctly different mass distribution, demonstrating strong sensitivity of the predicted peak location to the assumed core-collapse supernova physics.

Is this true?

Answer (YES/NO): NO